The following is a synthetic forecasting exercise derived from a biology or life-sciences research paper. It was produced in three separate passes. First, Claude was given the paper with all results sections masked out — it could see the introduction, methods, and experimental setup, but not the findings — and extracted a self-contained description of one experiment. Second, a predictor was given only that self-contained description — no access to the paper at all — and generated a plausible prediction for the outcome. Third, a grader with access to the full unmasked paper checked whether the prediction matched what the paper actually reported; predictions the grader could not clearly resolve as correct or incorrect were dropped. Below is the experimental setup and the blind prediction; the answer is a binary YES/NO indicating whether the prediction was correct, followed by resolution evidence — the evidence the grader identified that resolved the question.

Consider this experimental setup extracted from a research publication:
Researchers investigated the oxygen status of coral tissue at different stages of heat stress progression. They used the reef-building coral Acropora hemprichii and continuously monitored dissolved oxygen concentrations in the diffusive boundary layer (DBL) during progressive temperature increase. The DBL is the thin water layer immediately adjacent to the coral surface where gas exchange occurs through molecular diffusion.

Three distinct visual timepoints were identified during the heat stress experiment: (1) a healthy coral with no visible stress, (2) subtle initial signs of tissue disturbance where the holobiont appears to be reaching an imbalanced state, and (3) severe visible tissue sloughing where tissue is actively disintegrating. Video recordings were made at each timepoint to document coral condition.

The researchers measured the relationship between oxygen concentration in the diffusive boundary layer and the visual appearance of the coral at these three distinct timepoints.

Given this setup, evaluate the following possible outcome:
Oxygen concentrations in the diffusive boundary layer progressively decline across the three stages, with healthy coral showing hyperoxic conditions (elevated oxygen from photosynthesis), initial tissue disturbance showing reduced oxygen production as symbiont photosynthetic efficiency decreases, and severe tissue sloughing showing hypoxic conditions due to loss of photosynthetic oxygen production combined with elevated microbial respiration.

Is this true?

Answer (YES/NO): YES